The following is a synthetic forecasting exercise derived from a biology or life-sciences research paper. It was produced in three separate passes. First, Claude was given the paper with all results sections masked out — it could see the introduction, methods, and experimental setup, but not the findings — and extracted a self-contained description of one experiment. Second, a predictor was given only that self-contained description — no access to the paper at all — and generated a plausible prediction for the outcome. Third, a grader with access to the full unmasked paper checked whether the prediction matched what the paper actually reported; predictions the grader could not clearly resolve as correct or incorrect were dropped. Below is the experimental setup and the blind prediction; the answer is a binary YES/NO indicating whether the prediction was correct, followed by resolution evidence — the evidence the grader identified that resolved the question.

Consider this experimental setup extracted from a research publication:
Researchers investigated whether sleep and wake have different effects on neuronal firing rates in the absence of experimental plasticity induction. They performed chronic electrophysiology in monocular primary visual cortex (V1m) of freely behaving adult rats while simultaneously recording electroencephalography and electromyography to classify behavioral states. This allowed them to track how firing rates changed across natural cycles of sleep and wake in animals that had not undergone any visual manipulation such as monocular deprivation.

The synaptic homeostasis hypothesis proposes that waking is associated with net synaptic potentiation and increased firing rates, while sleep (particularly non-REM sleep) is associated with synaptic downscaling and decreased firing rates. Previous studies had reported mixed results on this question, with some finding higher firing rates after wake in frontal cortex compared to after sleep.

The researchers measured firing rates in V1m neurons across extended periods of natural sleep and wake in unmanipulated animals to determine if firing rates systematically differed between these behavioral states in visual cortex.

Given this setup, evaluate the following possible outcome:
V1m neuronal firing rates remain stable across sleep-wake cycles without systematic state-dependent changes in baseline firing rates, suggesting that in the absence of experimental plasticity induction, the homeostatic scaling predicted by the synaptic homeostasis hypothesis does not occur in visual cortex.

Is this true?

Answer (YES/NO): YES